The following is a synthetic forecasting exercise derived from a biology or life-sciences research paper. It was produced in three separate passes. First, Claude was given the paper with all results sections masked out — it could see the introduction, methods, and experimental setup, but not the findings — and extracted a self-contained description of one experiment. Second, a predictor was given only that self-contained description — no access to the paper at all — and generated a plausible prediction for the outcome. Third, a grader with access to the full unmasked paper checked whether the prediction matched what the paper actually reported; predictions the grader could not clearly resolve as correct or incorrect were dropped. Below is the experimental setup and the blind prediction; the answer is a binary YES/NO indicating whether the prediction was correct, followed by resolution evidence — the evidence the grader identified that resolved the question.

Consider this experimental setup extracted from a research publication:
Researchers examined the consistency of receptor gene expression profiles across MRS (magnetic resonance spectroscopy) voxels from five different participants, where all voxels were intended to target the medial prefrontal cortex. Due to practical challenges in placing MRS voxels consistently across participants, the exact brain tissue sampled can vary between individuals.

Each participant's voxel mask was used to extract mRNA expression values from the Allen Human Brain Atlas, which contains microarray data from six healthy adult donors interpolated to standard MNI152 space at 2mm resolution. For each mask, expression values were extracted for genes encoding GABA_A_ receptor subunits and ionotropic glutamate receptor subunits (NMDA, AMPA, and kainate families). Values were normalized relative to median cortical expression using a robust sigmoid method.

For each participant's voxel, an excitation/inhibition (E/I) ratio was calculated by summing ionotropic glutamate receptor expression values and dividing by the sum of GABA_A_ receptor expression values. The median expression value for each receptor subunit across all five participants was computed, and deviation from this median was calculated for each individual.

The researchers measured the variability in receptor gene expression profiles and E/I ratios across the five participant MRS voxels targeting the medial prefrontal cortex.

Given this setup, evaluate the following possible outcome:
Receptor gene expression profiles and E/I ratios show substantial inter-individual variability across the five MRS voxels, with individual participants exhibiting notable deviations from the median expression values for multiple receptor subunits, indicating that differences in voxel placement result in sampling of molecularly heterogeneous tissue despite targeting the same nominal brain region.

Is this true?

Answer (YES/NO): NO